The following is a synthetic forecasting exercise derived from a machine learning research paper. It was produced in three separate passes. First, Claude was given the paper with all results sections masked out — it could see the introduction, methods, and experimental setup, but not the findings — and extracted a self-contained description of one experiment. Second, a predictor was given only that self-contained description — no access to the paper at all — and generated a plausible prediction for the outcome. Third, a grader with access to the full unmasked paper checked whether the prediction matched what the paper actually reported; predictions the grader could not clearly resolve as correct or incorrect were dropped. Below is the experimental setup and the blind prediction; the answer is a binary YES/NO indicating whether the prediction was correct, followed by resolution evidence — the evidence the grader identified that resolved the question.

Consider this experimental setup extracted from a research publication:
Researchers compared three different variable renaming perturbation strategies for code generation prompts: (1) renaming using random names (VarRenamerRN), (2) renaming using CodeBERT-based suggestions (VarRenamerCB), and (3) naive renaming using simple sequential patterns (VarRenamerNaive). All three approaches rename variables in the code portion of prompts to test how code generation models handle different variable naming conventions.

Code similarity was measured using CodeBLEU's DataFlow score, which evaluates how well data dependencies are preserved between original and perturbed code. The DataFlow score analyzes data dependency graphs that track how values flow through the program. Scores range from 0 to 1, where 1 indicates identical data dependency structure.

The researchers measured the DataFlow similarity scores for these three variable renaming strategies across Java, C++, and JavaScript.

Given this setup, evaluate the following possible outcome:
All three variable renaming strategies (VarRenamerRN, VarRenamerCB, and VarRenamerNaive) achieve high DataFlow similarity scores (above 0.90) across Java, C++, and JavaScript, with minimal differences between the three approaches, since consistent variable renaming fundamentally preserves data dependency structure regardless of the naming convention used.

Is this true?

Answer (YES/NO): YES